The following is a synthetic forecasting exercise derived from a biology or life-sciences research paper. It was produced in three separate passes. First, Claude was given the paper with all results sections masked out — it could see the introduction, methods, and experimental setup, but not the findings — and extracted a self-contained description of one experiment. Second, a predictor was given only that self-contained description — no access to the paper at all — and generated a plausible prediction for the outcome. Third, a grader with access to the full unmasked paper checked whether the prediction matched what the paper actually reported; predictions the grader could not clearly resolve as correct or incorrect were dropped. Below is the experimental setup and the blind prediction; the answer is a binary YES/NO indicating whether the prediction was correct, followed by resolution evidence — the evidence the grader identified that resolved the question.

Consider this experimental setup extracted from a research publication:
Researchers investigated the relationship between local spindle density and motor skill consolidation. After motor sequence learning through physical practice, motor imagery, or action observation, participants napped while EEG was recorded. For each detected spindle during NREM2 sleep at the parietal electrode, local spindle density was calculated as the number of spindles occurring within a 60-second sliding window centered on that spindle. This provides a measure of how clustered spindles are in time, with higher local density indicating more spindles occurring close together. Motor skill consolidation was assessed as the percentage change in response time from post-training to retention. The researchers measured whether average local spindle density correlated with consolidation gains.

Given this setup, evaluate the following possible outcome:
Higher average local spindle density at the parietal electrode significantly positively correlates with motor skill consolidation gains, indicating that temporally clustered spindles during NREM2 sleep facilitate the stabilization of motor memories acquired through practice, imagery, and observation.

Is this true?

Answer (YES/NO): NO